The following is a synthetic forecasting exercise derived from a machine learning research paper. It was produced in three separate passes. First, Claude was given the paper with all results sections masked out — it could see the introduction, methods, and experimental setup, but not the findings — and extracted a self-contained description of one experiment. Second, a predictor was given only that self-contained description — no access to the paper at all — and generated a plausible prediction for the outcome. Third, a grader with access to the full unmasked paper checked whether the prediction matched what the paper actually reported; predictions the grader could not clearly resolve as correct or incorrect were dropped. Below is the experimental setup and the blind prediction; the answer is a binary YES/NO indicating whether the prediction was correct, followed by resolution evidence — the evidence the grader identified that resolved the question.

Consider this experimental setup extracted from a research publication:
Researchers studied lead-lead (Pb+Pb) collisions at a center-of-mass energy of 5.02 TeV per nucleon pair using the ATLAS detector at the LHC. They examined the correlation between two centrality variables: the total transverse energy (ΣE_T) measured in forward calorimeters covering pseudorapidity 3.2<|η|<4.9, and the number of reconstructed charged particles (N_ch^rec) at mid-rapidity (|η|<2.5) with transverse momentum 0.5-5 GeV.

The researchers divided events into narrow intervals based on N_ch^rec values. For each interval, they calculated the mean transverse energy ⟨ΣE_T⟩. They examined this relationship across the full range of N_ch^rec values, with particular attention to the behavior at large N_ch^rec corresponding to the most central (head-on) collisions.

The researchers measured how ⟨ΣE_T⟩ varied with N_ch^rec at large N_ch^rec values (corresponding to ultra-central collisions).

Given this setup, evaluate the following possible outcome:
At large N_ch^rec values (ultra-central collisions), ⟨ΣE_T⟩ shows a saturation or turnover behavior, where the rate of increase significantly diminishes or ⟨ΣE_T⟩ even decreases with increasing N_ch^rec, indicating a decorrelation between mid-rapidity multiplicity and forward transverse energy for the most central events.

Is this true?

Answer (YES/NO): YES